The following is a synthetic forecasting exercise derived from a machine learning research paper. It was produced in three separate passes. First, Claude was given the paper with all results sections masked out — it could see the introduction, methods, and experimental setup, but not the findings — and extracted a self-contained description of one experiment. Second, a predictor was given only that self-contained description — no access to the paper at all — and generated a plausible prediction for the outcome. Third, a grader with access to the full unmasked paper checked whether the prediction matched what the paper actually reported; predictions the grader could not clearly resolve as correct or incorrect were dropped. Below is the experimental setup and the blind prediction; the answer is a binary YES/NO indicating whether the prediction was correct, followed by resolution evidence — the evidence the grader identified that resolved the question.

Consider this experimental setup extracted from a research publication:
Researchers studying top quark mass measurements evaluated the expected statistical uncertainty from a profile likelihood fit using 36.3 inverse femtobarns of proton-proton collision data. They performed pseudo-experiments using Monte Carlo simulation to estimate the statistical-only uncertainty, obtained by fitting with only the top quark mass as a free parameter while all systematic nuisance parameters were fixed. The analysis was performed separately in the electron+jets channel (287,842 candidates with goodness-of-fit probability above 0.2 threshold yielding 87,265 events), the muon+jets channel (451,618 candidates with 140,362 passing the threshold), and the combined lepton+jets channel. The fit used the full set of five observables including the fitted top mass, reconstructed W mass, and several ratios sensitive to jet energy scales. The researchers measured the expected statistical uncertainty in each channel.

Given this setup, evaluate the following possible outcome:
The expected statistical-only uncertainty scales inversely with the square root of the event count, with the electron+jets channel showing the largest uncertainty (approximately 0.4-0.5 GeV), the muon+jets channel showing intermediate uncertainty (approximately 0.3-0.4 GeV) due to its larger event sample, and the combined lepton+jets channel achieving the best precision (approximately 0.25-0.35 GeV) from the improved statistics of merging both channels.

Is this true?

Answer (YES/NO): NO